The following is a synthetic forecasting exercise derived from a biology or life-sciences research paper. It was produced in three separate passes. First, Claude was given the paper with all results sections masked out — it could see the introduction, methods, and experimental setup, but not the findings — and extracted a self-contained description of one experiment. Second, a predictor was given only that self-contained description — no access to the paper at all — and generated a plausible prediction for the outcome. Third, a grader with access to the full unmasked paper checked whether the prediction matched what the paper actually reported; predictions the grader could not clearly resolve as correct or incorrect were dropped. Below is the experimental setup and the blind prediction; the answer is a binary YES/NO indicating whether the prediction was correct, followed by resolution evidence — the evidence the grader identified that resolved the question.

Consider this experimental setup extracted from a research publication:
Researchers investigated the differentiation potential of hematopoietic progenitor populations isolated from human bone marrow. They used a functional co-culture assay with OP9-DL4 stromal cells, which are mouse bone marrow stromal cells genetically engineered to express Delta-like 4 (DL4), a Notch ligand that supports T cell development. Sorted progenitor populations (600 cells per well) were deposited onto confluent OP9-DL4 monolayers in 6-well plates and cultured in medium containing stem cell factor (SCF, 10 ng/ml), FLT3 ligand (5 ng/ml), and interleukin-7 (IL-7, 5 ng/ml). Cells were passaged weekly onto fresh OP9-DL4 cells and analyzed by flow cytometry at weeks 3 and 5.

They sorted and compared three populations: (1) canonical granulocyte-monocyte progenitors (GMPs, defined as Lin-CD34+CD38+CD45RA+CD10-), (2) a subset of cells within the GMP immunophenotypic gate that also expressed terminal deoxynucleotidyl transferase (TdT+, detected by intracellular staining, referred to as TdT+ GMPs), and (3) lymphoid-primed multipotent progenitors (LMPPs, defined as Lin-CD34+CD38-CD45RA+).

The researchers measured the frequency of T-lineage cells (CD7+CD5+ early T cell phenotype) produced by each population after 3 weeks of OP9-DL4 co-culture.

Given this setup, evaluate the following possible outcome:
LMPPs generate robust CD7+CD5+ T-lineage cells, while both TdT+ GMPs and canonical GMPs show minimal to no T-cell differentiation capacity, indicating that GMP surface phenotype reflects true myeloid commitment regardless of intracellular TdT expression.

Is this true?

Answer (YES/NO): NO